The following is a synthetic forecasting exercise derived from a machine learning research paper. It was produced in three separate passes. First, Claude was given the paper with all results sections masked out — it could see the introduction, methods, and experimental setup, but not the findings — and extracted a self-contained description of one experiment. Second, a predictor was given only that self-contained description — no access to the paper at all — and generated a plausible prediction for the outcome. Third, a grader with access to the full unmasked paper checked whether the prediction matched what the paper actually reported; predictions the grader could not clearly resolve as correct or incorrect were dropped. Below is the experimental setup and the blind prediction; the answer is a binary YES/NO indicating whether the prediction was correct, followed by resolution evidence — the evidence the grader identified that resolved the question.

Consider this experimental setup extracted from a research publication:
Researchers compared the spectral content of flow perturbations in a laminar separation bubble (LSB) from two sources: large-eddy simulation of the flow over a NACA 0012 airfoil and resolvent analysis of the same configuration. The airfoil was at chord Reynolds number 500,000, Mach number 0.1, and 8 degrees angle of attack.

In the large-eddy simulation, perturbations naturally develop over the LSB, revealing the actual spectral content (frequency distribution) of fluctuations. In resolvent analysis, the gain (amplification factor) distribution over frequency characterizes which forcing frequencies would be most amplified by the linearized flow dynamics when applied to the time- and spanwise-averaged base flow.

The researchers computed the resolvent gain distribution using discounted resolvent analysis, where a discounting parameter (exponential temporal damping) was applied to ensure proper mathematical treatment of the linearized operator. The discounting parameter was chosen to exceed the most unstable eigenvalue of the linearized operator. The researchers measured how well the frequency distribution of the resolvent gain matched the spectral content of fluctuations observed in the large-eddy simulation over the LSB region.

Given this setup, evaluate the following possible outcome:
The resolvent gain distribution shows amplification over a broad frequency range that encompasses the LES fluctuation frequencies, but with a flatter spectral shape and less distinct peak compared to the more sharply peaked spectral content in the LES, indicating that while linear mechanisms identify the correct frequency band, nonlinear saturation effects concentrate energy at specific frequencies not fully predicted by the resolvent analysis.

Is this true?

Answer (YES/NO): NO